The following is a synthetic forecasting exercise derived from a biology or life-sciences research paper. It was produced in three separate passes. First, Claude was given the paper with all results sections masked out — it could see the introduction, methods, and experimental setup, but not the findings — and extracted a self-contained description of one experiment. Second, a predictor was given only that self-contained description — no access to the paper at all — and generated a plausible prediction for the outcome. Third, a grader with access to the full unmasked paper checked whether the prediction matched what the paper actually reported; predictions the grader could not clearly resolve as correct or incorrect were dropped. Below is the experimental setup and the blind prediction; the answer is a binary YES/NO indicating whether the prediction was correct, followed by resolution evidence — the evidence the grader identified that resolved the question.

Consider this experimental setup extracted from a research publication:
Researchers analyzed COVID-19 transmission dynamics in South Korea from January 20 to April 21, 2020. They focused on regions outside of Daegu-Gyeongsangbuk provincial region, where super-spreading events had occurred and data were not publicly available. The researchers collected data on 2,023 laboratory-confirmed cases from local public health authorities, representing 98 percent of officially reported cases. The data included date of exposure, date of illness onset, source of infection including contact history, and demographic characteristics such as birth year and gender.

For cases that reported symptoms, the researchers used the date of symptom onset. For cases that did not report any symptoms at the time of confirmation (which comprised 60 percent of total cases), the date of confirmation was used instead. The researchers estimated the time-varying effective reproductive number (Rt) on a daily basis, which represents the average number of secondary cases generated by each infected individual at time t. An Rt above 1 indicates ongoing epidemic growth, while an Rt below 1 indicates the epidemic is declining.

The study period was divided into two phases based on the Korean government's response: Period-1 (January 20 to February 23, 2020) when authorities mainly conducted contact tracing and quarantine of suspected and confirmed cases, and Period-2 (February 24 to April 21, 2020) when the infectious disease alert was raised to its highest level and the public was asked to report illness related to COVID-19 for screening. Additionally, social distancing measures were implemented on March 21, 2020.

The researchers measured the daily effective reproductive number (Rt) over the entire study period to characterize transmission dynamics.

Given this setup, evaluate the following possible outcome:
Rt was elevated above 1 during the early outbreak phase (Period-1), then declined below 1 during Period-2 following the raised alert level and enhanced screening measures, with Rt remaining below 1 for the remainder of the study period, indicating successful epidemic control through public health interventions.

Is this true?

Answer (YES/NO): YES